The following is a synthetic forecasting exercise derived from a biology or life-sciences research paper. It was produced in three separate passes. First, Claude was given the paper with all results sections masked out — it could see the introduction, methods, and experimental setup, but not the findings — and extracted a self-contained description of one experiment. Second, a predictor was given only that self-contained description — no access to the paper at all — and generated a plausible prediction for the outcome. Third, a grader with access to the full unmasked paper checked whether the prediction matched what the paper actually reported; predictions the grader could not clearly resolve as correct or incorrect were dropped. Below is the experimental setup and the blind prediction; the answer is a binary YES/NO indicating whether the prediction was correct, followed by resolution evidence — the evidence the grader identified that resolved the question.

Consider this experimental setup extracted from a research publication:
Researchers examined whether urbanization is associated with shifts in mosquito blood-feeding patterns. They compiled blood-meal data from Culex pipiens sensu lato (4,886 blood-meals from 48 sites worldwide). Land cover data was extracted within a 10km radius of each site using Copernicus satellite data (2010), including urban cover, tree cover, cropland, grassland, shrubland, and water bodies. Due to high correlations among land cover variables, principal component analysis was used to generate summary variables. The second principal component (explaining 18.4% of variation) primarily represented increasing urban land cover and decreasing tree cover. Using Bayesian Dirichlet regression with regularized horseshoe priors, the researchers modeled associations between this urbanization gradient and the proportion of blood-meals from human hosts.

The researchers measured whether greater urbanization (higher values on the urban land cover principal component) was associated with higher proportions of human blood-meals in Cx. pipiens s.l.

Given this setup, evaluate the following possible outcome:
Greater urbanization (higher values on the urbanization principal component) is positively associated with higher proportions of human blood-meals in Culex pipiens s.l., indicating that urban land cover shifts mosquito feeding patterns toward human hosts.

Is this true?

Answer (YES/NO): NO